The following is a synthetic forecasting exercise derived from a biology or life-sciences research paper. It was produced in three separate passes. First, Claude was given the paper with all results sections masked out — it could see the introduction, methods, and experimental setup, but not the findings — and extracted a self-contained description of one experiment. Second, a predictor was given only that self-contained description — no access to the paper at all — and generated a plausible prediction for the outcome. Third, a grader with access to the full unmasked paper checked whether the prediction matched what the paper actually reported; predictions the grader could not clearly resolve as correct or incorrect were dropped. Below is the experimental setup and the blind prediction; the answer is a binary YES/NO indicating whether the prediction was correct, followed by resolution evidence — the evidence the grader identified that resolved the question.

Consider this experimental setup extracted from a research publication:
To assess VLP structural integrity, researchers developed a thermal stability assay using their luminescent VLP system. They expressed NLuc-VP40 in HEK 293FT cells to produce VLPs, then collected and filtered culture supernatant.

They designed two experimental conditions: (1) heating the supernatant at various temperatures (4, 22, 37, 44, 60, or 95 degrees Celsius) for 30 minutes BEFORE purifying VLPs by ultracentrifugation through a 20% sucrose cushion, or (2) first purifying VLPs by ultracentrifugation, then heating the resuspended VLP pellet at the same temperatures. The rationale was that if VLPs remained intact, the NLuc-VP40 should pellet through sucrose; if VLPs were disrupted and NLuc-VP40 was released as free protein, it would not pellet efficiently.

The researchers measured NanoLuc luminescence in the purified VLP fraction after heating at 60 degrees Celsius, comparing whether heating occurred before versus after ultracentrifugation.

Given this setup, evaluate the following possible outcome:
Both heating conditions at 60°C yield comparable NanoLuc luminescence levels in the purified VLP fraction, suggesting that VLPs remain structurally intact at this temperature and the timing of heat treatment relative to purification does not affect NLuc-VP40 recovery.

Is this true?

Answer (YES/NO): NO